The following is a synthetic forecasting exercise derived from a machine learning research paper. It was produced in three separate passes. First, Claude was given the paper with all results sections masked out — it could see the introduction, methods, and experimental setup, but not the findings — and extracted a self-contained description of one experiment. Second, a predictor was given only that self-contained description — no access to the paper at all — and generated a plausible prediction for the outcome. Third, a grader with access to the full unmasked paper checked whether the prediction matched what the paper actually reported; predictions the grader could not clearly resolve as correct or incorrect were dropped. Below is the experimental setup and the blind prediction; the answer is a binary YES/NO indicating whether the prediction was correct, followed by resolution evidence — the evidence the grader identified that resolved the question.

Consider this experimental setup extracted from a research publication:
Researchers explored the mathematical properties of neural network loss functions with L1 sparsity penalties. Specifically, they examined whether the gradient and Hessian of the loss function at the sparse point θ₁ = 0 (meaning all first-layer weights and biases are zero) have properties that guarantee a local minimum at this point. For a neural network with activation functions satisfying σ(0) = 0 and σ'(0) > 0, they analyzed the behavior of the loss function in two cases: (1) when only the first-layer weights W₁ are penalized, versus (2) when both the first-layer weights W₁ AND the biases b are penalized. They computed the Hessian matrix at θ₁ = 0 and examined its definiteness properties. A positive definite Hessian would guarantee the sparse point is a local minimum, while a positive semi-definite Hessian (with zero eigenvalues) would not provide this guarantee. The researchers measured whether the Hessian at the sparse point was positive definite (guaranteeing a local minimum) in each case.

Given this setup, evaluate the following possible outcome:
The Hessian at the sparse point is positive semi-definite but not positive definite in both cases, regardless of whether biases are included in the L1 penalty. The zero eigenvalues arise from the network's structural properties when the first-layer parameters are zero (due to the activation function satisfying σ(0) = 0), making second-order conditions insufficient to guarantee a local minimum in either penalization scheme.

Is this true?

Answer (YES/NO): NO